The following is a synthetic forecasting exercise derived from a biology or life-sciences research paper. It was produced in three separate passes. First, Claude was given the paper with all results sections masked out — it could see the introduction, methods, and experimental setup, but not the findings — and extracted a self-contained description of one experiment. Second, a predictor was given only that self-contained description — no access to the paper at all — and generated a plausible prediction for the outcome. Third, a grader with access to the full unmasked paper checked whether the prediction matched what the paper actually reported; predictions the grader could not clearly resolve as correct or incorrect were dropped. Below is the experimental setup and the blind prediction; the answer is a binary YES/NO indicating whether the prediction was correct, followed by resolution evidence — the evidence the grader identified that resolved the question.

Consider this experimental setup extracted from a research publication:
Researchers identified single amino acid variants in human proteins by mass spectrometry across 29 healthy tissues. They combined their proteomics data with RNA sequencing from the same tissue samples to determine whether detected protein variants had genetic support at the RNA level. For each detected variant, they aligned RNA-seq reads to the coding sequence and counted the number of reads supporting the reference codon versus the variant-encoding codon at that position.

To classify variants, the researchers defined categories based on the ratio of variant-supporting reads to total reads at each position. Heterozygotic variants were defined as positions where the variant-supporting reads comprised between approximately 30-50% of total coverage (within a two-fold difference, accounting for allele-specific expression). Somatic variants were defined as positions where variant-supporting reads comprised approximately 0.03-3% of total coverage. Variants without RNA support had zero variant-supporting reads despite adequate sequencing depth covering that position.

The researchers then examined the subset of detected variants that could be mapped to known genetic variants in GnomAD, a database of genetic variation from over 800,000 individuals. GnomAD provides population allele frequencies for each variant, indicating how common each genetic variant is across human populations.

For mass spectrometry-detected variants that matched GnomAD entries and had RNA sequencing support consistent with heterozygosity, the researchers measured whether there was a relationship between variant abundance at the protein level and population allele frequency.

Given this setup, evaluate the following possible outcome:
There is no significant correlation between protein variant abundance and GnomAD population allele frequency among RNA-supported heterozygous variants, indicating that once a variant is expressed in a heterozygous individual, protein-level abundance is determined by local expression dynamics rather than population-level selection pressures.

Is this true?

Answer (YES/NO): NO